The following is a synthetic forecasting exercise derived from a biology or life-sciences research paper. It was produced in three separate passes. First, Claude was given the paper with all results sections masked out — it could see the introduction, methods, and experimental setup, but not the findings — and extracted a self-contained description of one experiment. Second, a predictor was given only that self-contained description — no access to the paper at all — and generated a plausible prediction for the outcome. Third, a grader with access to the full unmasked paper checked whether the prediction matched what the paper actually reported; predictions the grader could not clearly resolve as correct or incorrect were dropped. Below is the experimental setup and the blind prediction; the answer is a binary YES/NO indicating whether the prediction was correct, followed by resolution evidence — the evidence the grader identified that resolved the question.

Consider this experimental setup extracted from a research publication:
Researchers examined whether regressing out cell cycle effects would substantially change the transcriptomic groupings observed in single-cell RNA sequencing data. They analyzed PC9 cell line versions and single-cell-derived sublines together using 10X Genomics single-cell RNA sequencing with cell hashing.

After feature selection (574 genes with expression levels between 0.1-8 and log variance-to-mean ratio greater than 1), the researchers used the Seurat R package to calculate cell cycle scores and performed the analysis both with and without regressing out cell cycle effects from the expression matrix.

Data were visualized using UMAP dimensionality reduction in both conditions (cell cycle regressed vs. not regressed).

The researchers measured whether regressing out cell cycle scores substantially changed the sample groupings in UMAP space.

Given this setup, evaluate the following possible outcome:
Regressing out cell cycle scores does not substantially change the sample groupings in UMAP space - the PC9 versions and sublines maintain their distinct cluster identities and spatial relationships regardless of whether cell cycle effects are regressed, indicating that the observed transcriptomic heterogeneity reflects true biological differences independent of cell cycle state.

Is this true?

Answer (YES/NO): YES